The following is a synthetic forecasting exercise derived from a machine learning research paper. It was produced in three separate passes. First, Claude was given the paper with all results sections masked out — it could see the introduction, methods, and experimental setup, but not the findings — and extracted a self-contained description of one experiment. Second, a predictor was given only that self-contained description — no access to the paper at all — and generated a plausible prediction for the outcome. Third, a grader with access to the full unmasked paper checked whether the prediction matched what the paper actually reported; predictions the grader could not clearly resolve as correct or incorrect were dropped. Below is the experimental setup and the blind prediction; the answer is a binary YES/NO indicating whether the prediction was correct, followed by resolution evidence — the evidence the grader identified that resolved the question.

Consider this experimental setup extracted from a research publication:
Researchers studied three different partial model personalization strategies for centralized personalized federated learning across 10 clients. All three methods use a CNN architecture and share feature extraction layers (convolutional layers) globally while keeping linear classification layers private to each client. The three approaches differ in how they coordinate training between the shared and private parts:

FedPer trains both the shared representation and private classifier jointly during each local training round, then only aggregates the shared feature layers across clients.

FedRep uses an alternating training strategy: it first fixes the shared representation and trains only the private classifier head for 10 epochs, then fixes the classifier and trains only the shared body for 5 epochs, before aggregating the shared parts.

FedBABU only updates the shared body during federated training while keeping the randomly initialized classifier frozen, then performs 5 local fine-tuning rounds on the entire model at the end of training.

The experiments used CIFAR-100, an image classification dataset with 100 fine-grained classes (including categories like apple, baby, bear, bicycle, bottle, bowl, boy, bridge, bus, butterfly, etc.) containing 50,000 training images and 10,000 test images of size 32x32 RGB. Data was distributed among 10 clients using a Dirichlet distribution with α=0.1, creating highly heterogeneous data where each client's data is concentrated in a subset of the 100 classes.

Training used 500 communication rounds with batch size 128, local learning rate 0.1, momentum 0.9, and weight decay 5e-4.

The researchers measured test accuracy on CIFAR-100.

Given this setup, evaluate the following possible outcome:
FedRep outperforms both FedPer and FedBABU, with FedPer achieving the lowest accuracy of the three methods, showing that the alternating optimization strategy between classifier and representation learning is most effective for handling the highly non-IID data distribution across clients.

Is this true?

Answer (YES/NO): NO